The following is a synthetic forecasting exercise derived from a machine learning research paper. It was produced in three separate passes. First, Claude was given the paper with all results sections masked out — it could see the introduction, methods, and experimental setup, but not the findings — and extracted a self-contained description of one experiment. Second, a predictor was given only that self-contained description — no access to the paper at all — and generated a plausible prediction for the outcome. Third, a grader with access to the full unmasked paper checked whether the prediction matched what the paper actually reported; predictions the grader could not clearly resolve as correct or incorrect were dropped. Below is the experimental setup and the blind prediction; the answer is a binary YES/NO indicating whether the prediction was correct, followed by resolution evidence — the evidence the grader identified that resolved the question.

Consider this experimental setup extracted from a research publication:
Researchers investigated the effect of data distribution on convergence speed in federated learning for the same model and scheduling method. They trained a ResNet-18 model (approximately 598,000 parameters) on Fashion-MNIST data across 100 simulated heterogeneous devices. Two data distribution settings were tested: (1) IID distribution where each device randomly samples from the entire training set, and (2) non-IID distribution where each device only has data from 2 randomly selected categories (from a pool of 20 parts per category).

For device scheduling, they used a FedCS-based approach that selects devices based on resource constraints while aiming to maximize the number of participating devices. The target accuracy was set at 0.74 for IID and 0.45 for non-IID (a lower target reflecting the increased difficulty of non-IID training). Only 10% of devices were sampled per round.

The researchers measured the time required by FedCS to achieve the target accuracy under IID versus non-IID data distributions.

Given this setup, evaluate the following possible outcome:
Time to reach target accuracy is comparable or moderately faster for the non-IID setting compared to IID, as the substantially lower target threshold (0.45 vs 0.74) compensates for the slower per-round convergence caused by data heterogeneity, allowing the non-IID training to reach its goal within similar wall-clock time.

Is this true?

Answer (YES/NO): NO